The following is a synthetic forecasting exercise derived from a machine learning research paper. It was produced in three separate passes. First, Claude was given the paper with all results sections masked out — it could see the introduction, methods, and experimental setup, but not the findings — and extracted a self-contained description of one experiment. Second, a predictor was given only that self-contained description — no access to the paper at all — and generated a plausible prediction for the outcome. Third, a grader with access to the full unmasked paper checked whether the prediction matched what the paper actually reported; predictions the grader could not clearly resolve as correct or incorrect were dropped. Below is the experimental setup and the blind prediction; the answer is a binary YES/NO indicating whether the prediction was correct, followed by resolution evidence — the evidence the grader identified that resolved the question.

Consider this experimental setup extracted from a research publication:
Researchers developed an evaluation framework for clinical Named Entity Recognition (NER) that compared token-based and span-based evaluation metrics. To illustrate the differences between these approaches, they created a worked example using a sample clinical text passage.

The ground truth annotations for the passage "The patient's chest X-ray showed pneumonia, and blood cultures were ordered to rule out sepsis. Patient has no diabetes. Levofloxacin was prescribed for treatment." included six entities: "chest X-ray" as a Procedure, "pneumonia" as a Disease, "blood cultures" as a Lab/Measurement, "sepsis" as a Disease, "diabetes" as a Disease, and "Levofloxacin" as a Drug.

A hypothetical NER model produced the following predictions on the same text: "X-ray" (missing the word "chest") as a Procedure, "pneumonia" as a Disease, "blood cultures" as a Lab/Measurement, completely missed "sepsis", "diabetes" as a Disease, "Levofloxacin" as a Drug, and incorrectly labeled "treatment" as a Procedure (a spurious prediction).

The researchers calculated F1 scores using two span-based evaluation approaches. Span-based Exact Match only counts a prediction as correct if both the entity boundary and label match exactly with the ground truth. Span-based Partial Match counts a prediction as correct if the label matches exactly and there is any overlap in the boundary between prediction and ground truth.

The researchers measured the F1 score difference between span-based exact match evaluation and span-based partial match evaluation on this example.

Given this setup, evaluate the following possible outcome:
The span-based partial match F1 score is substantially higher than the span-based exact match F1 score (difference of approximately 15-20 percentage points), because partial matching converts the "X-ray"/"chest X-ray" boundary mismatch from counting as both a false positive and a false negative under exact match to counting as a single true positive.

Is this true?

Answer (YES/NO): YES